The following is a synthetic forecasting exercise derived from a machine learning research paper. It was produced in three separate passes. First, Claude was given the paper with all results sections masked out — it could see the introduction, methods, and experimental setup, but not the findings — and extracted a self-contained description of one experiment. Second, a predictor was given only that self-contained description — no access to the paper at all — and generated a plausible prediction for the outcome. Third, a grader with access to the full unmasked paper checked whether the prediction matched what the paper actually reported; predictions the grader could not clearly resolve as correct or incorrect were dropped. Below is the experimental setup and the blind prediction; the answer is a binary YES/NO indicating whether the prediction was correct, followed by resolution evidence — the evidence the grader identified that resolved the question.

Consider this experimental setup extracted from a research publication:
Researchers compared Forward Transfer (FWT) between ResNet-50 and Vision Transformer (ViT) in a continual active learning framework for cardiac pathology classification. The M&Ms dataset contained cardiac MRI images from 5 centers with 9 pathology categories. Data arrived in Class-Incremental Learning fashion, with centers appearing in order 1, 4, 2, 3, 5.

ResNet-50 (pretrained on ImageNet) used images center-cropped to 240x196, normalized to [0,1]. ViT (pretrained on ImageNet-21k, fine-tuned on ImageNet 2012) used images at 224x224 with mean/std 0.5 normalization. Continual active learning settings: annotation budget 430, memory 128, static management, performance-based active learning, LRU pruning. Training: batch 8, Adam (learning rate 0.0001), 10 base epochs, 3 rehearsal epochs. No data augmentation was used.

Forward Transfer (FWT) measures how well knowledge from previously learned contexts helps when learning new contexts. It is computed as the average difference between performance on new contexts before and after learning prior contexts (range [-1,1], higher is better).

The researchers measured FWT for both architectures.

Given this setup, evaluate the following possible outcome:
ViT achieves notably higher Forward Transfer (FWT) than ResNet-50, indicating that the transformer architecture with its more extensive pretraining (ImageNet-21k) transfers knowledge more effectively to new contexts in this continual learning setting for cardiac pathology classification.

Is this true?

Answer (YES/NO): NO